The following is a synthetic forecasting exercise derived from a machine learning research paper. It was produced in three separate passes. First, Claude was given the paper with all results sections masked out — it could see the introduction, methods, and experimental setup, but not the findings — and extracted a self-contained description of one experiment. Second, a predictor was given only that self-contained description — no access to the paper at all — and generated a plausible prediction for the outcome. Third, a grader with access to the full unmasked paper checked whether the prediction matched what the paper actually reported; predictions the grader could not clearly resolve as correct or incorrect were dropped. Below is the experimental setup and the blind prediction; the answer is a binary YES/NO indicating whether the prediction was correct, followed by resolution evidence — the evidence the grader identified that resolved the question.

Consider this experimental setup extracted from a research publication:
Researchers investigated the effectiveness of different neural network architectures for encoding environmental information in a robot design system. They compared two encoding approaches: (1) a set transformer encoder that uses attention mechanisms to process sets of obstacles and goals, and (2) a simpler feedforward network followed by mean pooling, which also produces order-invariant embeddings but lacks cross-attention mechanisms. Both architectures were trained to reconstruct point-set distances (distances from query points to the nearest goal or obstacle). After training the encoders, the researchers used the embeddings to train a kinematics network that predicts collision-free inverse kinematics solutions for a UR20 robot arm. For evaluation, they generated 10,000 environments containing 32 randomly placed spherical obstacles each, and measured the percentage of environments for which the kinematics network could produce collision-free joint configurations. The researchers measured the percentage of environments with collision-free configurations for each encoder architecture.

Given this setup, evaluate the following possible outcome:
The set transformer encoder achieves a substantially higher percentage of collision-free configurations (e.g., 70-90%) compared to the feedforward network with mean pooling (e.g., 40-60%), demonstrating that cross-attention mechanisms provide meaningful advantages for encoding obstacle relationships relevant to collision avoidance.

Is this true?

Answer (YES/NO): NO